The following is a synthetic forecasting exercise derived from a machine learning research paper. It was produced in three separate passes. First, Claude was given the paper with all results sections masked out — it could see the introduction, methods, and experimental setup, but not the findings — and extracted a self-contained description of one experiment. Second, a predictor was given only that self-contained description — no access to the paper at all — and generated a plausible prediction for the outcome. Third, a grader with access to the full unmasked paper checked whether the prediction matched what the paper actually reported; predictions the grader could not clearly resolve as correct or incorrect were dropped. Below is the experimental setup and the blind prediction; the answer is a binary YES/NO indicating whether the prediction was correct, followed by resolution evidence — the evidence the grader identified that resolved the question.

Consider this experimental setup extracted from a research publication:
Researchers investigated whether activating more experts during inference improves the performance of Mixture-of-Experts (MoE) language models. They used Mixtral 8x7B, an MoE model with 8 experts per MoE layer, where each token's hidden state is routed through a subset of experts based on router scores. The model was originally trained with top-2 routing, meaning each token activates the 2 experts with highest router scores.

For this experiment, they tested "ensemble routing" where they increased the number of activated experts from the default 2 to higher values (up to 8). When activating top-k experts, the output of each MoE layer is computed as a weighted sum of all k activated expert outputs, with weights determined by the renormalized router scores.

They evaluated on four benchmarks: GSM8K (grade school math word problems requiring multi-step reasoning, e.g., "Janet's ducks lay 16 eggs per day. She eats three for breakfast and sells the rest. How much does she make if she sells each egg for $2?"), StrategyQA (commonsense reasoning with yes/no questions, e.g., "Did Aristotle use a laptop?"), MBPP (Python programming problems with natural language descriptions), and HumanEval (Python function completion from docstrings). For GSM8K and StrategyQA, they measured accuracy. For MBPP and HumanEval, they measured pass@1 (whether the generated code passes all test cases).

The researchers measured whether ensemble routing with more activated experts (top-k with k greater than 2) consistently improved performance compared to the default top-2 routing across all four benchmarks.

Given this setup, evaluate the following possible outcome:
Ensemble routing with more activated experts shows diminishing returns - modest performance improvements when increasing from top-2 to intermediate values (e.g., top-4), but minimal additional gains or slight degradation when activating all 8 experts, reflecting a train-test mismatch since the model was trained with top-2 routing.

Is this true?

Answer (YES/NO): NO